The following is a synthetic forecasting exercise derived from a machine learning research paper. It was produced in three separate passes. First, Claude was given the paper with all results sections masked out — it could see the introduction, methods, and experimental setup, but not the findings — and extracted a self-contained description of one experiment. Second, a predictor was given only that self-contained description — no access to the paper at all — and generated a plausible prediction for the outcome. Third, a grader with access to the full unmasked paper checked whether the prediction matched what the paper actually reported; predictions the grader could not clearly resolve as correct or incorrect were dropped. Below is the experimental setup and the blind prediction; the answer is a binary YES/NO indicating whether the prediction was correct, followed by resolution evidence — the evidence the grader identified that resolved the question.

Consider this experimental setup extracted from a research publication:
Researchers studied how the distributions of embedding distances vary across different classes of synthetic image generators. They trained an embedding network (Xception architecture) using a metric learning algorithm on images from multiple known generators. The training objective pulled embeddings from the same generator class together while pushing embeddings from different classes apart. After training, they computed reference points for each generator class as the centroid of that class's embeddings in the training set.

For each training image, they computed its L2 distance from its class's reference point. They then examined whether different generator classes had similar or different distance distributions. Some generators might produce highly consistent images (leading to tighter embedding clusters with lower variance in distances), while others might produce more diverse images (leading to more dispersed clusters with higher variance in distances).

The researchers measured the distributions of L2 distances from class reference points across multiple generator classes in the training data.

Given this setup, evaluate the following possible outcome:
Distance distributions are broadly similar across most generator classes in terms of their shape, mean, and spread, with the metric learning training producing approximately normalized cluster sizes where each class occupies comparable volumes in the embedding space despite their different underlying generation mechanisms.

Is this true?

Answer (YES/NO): NO